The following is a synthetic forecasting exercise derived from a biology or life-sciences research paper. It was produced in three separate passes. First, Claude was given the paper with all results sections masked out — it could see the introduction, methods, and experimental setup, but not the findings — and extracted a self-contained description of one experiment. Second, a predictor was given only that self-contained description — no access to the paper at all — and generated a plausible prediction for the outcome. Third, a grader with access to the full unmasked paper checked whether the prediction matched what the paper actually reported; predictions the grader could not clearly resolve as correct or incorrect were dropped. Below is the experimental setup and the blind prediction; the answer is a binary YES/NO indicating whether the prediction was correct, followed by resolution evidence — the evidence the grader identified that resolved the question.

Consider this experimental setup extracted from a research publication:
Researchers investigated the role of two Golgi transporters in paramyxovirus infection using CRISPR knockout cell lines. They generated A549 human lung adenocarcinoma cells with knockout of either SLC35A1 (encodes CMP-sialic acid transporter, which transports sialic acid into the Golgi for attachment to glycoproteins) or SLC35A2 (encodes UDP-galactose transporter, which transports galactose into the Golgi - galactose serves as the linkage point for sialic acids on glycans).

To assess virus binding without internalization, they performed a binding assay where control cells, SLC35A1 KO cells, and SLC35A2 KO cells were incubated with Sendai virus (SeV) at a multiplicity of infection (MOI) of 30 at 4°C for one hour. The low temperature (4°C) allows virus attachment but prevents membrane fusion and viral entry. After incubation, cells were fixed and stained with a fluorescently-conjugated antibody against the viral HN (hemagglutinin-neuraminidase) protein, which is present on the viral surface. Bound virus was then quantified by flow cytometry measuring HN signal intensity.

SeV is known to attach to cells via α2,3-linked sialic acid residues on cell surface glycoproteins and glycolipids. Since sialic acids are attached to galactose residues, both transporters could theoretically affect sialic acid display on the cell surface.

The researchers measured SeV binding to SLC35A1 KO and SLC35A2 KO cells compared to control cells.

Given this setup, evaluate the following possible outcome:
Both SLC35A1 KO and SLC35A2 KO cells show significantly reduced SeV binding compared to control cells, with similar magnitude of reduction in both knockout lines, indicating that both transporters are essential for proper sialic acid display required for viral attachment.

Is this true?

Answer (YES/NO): NO